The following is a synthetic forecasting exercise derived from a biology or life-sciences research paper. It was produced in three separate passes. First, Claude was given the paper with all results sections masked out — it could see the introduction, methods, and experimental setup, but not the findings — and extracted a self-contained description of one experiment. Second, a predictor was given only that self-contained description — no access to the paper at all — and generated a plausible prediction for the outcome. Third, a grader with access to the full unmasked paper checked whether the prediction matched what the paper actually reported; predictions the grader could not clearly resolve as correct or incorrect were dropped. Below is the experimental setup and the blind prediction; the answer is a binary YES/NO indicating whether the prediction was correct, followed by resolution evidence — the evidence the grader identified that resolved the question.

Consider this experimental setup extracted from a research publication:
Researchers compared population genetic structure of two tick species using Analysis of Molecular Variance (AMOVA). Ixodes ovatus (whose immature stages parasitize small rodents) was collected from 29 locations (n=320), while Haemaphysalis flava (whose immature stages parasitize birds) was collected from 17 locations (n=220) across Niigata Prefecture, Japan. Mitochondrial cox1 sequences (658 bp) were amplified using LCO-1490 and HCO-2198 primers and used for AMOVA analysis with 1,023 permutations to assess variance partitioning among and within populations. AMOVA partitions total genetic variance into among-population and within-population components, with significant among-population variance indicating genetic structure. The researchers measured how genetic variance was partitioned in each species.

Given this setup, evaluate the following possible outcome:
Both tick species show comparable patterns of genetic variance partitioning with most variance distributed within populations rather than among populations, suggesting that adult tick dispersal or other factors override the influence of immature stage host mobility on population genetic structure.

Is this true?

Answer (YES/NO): NO